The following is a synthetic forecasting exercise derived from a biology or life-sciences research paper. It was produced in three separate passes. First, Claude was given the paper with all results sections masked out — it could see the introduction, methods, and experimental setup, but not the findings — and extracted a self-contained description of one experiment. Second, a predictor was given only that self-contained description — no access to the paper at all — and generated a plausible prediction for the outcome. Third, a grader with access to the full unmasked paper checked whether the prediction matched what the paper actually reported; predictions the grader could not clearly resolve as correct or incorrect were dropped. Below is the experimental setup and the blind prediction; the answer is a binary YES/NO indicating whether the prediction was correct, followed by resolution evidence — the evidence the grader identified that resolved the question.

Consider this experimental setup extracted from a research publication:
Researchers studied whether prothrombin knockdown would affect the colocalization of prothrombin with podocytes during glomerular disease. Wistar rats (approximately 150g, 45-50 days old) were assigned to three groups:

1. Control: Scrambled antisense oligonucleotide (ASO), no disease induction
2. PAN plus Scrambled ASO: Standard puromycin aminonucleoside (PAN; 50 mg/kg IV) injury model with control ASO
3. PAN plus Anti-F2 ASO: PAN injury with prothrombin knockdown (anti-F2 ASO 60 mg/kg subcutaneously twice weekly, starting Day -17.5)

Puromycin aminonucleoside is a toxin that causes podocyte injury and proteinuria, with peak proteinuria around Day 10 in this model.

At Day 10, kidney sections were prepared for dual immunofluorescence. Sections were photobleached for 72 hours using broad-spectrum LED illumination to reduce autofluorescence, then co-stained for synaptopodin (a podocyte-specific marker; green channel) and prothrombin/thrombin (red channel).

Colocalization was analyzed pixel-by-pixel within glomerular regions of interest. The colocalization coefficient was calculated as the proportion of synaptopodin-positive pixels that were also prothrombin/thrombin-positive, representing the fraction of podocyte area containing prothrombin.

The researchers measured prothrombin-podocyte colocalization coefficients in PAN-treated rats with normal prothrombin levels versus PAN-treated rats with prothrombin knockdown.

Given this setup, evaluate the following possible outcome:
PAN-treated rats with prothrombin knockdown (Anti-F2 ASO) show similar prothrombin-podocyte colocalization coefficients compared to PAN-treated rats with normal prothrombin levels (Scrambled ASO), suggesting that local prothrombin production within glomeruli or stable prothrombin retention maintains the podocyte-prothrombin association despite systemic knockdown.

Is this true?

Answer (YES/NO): NO